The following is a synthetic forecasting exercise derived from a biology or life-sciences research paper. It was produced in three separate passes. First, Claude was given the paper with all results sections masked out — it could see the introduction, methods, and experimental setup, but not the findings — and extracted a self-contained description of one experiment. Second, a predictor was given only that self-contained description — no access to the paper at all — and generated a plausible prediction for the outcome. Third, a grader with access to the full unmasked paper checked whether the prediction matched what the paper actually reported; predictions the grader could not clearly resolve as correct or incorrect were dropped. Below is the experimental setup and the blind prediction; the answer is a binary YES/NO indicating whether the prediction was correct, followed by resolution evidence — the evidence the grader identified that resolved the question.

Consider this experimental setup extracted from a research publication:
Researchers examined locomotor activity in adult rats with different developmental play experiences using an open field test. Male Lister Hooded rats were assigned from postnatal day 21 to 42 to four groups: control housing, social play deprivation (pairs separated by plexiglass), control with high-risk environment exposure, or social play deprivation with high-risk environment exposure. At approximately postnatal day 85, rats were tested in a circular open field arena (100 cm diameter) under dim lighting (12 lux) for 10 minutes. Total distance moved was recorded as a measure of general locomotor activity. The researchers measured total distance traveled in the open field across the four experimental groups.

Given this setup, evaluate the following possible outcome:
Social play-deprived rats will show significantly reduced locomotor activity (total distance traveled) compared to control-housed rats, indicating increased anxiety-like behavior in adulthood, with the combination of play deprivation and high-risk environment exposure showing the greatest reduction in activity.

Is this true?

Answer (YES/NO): NO